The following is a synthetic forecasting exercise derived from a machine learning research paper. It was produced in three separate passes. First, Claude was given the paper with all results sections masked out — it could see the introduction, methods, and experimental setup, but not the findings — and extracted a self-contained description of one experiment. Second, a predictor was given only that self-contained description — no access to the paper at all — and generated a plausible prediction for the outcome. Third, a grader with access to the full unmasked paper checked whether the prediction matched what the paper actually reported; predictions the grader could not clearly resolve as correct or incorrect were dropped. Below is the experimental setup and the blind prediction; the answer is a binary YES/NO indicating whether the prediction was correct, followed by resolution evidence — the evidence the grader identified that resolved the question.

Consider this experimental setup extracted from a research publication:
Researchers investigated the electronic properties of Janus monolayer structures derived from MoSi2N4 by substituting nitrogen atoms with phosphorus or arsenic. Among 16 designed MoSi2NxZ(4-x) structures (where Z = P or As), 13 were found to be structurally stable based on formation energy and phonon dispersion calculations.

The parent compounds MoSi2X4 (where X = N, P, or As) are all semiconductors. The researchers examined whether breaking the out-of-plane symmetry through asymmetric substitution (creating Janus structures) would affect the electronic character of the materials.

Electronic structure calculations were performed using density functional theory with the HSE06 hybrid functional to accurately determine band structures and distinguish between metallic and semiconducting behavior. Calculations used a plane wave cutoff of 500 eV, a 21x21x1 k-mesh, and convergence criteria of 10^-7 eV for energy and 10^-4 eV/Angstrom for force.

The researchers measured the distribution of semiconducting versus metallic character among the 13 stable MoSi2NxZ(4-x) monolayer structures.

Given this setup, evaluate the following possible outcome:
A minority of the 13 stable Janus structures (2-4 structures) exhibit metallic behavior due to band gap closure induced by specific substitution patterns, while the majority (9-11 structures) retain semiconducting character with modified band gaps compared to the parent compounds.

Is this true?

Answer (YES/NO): NO